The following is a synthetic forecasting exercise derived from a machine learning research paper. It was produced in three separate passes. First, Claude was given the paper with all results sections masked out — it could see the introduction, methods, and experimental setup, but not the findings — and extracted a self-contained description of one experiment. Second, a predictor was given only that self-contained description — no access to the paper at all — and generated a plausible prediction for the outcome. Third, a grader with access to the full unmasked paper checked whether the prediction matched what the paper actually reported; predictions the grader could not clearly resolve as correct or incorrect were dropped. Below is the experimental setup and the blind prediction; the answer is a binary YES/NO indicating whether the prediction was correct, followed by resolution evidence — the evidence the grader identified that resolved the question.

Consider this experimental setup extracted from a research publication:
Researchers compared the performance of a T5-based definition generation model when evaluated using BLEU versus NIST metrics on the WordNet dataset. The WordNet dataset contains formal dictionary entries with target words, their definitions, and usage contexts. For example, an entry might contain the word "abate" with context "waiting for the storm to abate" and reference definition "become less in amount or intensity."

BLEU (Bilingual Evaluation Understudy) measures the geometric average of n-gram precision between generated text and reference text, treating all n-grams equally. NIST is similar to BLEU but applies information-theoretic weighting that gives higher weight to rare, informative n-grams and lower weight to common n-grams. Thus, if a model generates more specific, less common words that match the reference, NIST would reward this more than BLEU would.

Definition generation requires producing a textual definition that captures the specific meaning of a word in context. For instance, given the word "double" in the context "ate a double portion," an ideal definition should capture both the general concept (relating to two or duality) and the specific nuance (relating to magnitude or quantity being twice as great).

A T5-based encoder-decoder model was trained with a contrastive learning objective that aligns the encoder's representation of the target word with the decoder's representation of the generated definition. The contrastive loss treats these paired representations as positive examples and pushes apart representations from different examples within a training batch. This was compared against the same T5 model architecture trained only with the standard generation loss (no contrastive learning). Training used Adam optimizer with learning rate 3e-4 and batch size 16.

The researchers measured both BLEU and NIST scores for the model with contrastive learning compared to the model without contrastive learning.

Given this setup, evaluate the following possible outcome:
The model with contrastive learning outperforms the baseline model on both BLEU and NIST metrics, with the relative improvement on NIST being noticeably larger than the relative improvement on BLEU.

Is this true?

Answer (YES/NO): YES